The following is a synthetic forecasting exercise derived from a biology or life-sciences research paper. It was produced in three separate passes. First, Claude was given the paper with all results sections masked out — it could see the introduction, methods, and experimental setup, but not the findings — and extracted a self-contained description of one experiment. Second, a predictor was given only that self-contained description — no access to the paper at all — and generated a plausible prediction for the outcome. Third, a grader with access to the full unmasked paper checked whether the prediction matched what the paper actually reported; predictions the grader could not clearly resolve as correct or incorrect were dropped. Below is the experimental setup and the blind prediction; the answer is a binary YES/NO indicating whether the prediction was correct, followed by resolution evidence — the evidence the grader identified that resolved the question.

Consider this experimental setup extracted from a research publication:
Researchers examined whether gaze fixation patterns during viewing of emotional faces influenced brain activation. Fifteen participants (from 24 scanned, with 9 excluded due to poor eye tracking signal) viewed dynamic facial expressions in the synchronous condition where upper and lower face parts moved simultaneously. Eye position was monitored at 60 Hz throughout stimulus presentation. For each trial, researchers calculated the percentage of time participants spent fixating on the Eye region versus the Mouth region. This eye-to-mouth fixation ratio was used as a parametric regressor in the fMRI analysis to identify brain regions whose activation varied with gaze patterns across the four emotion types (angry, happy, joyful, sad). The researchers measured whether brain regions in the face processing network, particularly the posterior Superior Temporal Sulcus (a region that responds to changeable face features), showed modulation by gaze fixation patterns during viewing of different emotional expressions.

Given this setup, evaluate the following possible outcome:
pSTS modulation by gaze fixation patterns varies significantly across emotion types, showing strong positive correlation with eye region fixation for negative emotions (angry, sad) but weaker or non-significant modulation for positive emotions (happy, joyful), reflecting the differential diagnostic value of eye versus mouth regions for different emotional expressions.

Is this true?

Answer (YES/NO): NO